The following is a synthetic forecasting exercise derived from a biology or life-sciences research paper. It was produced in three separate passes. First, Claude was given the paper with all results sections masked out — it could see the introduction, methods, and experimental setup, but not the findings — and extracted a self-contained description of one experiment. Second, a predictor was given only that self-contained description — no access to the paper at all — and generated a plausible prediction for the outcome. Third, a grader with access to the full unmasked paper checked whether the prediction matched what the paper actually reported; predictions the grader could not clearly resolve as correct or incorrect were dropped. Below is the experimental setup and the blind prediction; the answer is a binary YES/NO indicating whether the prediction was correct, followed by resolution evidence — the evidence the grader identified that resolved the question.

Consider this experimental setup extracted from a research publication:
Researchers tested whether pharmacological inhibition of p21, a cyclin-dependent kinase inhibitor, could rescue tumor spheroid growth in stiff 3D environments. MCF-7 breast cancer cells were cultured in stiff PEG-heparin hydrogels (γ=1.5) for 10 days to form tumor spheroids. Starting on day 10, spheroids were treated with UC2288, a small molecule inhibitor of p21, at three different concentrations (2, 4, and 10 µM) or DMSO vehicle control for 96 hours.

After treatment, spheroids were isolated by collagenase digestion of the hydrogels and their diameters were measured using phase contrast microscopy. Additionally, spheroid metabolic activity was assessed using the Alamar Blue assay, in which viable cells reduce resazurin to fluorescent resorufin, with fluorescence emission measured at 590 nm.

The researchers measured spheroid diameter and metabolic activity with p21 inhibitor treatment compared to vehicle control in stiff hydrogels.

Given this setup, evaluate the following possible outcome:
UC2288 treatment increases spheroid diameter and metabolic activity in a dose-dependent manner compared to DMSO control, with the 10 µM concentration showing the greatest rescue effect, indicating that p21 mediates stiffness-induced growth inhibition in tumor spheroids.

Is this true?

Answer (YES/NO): NO